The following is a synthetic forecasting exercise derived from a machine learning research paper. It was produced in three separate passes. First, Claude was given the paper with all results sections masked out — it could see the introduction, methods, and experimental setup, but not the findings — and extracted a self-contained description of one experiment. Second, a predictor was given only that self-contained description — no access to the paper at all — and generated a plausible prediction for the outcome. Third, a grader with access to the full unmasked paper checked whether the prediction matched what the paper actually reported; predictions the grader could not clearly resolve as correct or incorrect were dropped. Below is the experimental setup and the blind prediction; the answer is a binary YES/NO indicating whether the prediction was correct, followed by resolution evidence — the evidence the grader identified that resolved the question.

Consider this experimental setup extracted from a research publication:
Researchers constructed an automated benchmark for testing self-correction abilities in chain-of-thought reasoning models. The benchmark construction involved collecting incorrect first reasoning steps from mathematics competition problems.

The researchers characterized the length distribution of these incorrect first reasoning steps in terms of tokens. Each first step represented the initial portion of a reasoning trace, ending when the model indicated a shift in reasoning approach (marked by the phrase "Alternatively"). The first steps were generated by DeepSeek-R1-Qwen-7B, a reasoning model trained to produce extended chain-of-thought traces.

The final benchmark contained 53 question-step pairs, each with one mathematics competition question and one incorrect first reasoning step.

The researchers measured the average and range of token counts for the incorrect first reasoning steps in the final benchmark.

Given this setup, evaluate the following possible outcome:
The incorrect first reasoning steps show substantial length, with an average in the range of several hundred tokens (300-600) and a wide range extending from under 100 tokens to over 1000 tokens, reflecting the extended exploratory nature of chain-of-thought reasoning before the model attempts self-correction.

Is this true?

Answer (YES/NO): NO